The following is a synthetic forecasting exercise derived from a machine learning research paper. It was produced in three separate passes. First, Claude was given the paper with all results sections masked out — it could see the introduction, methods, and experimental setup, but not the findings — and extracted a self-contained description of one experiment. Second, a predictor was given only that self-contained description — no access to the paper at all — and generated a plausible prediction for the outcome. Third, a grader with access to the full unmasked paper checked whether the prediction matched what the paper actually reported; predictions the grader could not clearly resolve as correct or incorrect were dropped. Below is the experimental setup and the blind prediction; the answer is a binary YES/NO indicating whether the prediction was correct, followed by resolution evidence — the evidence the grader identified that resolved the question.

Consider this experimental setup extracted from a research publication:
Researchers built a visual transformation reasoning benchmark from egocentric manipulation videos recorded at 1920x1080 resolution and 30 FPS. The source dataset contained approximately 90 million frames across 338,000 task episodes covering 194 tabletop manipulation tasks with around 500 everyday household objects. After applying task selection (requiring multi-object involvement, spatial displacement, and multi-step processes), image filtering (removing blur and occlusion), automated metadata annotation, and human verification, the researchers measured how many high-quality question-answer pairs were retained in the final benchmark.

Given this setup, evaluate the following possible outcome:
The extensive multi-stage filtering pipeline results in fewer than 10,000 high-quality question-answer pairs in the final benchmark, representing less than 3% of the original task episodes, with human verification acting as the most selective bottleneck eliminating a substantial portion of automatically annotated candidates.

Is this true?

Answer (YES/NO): NO